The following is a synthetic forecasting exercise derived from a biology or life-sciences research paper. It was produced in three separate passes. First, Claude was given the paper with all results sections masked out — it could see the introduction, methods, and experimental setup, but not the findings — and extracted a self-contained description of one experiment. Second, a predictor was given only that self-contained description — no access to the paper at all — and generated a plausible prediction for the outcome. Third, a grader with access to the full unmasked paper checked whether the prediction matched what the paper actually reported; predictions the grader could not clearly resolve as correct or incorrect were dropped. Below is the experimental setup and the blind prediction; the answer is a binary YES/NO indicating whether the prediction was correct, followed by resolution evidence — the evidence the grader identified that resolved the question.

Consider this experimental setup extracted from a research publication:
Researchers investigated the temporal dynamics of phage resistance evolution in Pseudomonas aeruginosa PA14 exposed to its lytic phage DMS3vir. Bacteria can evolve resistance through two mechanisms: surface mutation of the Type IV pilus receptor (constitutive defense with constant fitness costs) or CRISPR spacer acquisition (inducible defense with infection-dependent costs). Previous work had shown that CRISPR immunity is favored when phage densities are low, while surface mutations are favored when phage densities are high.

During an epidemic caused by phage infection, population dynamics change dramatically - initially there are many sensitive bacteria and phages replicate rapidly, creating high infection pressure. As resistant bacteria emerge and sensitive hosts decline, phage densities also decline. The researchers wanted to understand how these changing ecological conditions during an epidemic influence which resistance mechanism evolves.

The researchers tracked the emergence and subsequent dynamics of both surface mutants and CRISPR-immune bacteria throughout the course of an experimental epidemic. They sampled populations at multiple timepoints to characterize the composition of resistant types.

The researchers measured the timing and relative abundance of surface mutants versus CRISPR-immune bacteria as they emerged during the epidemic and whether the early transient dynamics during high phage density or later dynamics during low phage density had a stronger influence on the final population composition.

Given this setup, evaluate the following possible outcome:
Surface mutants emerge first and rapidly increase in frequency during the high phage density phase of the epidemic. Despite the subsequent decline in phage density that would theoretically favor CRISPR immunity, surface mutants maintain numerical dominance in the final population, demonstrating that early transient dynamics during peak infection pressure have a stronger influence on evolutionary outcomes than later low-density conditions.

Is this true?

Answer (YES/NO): NO